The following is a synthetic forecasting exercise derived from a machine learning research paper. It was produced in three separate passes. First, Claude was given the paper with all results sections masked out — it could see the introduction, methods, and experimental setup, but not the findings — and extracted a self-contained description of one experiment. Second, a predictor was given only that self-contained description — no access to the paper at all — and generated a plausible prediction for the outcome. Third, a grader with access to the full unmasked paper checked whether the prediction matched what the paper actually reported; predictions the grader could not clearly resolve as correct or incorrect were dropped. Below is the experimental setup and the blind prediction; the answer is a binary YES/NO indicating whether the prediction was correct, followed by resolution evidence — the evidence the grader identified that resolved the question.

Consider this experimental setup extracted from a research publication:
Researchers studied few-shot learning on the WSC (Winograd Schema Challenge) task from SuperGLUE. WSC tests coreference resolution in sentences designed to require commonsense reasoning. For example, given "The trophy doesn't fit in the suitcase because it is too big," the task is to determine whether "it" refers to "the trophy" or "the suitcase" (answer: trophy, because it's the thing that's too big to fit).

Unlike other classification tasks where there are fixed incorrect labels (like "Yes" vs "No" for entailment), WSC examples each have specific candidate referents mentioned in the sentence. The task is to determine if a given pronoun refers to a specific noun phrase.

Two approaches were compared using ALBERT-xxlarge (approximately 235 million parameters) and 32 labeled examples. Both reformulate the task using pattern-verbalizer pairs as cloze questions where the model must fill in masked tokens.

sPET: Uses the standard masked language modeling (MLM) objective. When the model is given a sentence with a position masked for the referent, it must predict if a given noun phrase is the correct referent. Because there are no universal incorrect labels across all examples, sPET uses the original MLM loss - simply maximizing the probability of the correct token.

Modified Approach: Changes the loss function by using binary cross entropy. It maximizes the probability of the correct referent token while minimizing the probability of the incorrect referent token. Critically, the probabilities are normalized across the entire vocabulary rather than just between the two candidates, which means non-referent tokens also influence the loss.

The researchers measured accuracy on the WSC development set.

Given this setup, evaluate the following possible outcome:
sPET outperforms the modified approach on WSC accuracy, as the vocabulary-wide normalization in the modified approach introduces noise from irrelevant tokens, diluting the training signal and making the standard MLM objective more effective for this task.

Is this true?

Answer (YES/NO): YES